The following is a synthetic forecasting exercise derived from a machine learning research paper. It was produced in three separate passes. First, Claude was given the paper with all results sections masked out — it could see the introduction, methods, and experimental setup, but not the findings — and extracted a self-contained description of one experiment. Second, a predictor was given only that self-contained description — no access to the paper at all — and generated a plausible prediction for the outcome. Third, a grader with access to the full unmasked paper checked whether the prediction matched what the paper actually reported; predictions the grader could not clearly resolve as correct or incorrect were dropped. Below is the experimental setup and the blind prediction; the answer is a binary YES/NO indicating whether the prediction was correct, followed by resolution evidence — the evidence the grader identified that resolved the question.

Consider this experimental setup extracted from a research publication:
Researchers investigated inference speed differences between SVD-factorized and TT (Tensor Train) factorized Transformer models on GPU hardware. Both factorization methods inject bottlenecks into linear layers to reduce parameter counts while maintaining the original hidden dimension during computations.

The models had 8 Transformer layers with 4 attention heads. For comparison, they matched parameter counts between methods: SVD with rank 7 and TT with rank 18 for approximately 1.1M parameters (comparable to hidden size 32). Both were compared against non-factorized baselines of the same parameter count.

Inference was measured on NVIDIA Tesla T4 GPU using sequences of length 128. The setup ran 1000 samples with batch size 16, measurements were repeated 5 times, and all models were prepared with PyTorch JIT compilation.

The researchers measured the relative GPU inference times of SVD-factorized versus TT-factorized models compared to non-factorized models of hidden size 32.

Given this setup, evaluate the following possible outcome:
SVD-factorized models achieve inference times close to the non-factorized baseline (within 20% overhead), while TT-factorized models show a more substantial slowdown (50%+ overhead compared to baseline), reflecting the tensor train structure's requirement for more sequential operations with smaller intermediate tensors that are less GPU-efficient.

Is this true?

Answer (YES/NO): NO